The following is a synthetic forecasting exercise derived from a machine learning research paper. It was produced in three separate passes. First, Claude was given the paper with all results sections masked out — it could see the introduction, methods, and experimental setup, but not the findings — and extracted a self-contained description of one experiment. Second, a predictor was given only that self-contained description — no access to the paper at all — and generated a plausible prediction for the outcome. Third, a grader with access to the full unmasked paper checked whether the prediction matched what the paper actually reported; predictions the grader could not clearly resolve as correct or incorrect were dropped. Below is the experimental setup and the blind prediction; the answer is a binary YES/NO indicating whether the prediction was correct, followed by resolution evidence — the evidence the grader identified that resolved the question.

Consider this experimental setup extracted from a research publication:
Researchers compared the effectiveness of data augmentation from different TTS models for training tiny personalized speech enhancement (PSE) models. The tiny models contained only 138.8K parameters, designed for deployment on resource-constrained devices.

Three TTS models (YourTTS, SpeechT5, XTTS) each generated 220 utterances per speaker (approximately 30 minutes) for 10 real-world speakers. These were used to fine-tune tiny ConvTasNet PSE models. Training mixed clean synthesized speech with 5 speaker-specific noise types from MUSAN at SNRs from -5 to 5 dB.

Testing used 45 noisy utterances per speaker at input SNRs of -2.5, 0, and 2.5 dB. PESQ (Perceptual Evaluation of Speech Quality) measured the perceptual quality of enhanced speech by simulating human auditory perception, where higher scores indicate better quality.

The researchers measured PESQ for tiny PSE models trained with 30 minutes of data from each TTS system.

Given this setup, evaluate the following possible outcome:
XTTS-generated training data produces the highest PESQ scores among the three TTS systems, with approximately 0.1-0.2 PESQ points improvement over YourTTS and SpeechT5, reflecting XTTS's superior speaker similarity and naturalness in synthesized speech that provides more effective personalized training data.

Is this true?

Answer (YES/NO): NO